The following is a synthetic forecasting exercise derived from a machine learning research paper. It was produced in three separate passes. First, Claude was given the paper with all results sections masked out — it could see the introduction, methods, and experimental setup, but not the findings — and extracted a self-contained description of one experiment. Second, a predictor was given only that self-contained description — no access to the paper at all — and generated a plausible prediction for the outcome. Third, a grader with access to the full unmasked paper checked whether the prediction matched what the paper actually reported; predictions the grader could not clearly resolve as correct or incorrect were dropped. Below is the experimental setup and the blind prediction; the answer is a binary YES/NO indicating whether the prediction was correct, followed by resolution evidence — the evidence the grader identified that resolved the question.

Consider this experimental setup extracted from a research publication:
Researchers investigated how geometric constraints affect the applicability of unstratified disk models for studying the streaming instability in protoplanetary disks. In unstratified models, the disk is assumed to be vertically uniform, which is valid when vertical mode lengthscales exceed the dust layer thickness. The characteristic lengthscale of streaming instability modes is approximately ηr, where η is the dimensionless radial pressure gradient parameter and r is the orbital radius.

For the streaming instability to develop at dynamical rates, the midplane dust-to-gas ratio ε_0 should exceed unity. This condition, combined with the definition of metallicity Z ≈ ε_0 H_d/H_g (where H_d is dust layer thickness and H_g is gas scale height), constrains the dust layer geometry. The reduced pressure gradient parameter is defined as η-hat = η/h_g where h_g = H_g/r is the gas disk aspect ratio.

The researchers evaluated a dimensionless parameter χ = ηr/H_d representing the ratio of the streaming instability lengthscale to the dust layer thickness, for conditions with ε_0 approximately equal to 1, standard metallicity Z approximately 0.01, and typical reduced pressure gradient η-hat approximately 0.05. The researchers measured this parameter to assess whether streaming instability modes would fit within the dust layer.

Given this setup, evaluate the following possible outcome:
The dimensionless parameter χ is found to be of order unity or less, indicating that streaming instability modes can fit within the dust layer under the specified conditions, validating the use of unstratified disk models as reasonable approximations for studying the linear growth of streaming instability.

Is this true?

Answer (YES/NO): NO